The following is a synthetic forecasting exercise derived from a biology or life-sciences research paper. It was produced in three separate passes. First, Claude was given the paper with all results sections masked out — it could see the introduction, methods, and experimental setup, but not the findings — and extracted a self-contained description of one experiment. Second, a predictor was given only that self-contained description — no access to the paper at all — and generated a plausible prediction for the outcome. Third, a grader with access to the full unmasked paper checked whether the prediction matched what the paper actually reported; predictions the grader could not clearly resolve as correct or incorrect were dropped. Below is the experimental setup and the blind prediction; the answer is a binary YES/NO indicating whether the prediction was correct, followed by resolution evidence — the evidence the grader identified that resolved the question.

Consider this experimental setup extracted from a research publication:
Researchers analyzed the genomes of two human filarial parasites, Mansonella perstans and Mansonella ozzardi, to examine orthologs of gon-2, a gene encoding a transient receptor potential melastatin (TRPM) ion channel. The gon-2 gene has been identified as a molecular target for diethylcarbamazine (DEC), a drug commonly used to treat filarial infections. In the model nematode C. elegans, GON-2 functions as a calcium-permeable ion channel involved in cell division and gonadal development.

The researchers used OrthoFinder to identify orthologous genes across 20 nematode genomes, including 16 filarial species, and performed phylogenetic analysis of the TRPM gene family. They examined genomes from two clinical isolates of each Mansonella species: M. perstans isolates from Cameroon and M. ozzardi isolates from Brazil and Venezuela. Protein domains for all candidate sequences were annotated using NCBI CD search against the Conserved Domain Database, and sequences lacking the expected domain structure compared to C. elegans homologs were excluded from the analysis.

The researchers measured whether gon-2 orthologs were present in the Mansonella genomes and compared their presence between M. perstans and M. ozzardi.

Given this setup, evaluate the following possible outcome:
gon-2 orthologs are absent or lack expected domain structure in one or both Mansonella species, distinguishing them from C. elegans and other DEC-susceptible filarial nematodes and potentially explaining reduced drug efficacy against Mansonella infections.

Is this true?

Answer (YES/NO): YES